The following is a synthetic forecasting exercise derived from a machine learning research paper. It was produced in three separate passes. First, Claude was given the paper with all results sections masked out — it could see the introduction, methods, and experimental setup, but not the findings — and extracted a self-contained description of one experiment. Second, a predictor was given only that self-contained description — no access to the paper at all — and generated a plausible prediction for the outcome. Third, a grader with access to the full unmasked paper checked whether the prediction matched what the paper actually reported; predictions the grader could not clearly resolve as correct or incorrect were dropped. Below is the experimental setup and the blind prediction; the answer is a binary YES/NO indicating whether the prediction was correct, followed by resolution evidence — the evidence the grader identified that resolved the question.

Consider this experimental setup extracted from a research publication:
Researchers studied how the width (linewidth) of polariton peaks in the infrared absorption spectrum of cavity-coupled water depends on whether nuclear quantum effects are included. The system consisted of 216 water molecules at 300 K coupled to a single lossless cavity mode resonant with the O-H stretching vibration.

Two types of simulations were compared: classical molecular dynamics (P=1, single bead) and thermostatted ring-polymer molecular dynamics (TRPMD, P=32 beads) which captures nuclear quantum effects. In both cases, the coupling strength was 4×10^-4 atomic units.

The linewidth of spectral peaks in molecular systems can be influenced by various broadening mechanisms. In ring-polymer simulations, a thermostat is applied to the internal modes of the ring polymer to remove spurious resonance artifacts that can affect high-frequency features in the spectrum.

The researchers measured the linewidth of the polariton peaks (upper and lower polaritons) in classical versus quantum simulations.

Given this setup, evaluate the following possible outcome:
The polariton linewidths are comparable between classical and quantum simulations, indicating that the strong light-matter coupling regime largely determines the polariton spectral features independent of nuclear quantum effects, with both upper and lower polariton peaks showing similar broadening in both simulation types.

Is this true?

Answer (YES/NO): NO